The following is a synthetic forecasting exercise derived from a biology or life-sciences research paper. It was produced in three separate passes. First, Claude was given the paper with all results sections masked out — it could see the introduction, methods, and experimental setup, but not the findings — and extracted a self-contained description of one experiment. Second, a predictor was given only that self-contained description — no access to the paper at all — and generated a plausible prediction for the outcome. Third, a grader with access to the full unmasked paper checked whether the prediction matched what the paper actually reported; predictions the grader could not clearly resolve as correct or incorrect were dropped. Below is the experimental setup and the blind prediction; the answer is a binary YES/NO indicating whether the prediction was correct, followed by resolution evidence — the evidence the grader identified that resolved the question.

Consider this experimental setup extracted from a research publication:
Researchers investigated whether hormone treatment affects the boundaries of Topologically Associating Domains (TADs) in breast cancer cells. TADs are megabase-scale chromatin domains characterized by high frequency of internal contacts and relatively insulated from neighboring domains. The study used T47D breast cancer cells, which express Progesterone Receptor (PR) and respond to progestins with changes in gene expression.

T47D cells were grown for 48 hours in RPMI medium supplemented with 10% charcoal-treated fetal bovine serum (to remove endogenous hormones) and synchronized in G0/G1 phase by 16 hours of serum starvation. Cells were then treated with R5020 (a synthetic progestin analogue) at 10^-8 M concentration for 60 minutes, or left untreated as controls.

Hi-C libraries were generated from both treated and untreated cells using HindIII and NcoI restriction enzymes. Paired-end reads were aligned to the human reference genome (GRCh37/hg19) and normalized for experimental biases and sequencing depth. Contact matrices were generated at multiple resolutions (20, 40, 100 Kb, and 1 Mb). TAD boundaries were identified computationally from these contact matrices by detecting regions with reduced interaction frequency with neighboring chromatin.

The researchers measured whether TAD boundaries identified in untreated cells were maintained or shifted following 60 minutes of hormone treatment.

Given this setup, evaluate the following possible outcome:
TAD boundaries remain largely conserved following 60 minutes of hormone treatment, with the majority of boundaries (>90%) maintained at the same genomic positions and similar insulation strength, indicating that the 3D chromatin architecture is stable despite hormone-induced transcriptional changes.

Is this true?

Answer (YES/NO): YES